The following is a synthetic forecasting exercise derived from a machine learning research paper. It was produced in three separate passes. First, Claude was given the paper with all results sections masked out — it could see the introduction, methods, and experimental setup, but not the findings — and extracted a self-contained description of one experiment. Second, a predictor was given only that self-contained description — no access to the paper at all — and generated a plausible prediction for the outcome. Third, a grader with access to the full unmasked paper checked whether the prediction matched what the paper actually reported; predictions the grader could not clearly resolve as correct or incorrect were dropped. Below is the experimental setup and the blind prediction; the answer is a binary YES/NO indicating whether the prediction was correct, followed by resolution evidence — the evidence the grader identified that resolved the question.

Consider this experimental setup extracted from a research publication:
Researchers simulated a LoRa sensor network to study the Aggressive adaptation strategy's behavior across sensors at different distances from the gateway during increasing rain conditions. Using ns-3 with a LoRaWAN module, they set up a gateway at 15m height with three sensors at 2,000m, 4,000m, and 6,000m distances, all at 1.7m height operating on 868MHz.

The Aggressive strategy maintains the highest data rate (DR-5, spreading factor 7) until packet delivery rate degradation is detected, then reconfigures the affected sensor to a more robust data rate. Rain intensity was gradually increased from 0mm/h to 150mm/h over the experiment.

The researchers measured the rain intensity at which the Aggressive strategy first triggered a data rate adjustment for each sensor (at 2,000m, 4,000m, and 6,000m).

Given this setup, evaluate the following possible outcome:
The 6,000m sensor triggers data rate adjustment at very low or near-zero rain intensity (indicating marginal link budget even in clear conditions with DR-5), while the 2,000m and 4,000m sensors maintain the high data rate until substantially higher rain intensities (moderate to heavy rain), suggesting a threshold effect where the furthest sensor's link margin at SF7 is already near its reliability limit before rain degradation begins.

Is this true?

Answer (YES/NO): NO